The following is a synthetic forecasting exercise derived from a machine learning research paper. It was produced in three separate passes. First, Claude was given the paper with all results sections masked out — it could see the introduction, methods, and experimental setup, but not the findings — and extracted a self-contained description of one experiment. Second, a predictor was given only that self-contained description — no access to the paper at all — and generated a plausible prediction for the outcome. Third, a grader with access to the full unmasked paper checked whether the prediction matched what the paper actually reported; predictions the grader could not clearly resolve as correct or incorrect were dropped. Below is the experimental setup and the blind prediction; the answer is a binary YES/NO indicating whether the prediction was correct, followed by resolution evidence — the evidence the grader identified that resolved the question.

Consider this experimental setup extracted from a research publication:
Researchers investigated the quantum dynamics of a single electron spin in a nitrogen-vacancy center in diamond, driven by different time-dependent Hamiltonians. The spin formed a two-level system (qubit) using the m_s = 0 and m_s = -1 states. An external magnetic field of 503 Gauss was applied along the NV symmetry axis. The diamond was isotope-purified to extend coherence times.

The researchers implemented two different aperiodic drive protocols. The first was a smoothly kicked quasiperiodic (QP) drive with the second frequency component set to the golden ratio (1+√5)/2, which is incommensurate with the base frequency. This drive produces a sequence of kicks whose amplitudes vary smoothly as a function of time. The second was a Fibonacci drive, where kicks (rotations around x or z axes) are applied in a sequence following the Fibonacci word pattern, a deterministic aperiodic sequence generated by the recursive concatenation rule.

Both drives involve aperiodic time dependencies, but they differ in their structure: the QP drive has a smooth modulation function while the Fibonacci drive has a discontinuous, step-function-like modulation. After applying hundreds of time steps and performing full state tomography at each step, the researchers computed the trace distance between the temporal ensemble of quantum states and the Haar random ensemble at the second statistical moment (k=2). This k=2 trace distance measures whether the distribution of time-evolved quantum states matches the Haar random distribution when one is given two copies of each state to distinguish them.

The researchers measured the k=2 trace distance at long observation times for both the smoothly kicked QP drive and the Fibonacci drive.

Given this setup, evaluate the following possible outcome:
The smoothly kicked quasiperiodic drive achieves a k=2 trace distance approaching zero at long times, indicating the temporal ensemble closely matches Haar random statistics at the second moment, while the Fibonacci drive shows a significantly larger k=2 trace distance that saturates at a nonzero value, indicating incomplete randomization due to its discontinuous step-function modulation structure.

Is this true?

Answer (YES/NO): NO